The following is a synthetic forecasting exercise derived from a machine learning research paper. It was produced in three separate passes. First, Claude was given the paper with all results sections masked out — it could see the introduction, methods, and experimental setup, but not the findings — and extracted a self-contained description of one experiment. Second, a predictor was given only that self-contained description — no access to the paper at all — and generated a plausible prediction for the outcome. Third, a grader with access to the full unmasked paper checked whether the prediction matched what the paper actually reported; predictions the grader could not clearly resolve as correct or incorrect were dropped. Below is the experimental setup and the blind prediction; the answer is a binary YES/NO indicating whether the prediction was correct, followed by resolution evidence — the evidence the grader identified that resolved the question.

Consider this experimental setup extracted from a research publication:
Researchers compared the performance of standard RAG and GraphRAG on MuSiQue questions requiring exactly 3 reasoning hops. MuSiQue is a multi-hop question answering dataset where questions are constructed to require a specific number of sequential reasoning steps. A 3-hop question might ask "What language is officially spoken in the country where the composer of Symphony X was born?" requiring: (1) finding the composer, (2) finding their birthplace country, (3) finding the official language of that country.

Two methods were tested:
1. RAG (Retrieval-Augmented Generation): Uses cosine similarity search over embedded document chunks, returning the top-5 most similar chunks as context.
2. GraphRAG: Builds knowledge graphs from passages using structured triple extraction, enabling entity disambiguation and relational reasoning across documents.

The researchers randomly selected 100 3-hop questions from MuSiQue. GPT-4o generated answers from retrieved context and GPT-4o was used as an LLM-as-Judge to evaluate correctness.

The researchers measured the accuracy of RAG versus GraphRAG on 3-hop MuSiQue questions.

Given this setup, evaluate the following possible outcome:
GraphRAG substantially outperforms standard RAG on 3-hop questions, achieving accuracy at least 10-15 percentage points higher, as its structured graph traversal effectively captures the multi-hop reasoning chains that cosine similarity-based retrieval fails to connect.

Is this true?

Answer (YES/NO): YES